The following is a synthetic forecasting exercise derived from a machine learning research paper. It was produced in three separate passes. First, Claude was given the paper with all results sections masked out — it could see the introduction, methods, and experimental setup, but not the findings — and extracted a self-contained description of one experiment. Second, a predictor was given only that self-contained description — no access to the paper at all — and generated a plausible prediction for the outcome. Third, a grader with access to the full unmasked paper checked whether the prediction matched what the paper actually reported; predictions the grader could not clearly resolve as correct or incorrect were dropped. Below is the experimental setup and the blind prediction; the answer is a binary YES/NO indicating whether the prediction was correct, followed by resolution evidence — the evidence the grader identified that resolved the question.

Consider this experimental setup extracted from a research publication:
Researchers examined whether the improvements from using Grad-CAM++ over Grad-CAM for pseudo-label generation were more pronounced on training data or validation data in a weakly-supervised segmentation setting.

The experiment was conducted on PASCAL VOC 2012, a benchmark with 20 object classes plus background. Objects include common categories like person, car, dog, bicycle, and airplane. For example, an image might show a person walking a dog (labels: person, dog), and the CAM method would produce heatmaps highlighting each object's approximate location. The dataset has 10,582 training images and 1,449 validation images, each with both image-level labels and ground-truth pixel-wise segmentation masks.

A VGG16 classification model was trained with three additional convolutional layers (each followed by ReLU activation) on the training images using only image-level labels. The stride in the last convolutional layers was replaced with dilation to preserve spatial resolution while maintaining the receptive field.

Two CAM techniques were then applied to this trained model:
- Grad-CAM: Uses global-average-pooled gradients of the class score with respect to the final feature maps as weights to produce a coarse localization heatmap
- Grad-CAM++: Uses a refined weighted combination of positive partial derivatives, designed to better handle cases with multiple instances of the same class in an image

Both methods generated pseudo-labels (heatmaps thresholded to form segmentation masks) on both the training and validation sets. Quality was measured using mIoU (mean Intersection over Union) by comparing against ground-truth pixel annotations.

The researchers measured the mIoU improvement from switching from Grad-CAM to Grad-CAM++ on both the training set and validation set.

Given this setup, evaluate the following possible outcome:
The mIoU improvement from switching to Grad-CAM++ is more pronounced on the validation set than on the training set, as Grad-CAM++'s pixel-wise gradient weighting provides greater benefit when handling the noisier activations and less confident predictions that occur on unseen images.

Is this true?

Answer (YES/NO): YES